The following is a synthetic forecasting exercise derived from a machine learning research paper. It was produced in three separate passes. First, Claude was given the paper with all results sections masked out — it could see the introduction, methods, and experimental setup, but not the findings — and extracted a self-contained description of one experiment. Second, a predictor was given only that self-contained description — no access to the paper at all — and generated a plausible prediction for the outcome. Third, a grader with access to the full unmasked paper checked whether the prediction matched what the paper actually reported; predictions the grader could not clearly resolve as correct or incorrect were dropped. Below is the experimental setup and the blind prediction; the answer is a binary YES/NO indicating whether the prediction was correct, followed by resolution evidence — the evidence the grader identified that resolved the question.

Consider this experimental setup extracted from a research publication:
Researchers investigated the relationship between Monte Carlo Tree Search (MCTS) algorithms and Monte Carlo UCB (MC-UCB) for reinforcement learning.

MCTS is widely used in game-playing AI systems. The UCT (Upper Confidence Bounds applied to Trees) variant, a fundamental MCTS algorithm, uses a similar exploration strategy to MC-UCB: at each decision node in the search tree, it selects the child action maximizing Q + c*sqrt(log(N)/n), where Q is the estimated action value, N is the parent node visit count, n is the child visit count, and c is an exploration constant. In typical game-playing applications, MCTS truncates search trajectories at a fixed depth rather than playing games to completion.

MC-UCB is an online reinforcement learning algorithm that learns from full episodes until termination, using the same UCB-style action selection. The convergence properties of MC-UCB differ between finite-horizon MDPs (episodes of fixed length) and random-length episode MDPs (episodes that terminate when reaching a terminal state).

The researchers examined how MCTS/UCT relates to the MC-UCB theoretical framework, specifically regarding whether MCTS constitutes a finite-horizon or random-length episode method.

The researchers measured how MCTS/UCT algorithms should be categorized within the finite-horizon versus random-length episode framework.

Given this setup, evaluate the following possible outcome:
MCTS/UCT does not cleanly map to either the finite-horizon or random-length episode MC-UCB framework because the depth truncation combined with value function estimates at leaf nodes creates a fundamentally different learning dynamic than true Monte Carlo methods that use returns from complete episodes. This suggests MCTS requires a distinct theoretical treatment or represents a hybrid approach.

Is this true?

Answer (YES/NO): NO